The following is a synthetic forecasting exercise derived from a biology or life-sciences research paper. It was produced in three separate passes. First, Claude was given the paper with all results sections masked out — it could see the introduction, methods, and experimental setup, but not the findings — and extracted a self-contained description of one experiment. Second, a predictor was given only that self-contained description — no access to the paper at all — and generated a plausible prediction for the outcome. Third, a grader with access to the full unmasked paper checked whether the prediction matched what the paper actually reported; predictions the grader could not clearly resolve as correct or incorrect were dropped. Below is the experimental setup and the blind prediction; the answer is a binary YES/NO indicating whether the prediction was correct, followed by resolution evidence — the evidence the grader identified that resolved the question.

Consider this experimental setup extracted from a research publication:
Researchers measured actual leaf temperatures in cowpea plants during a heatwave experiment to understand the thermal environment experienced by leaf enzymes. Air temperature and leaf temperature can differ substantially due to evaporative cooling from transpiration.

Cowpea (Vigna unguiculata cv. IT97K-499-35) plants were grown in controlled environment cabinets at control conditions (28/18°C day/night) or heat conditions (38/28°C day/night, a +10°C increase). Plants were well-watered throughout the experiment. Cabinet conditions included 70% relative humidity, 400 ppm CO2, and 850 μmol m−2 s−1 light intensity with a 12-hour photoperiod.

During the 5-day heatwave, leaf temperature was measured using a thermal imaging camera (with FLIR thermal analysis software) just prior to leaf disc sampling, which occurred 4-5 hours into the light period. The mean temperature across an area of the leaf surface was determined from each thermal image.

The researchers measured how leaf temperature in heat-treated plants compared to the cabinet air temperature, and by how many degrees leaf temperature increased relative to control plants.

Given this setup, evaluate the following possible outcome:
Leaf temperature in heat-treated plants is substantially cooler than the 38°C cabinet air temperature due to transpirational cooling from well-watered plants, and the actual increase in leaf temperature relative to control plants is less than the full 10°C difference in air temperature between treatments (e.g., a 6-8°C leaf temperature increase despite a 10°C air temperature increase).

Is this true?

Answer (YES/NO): YES